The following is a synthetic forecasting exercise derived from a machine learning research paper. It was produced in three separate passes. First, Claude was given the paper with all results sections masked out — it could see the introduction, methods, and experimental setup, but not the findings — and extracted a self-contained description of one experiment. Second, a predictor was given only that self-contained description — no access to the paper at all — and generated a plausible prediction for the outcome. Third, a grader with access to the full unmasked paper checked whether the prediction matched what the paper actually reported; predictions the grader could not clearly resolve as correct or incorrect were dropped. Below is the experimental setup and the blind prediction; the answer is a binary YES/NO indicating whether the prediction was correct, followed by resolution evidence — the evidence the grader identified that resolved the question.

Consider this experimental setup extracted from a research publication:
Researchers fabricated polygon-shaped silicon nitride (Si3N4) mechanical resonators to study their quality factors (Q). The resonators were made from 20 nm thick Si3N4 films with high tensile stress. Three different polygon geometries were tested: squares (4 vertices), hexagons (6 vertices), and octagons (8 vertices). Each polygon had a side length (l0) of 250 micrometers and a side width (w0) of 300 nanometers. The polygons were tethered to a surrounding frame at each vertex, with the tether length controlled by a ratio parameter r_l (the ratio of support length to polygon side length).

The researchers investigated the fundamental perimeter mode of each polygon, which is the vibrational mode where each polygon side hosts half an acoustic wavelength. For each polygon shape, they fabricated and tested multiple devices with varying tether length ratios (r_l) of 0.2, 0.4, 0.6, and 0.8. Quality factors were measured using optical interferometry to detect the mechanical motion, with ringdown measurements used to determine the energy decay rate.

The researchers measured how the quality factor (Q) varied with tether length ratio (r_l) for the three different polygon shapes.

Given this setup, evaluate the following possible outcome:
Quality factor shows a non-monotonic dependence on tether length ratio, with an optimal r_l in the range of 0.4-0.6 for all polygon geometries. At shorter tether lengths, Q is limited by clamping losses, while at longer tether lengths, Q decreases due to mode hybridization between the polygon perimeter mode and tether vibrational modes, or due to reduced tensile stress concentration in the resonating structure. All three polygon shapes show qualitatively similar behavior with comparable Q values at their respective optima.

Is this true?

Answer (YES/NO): NO